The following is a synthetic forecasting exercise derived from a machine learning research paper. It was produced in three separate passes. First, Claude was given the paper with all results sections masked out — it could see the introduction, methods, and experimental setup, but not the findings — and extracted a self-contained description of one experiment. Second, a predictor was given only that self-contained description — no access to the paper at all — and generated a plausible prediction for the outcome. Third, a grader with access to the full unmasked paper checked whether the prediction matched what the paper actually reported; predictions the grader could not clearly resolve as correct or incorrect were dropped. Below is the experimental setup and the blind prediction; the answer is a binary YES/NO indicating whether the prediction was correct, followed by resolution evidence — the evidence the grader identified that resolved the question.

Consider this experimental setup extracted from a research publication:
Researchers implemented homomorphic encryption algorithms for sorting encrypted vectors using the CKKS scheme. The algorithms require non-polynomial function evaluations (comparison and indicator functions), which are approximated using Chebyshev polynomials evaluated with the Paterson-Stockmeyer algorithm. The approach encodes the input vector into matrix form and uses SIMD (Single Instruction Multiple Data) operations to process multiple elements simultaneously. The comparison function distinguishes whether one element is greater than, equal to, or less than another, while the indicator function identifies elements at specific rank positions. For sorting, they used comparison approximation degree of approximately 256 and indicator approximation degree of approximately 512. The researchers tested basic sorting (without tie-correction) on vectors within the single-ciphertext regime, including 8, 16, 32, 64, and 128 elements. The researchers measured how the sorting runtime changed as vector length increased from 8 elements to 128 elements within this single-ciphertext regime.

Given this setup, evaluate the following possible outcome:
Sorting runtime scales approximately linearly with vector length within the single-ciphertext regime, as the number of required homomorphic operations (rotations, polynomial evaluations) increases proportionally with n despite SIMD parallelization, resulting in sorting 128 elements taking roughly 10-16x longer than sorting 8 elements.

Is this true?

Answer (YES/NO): NO